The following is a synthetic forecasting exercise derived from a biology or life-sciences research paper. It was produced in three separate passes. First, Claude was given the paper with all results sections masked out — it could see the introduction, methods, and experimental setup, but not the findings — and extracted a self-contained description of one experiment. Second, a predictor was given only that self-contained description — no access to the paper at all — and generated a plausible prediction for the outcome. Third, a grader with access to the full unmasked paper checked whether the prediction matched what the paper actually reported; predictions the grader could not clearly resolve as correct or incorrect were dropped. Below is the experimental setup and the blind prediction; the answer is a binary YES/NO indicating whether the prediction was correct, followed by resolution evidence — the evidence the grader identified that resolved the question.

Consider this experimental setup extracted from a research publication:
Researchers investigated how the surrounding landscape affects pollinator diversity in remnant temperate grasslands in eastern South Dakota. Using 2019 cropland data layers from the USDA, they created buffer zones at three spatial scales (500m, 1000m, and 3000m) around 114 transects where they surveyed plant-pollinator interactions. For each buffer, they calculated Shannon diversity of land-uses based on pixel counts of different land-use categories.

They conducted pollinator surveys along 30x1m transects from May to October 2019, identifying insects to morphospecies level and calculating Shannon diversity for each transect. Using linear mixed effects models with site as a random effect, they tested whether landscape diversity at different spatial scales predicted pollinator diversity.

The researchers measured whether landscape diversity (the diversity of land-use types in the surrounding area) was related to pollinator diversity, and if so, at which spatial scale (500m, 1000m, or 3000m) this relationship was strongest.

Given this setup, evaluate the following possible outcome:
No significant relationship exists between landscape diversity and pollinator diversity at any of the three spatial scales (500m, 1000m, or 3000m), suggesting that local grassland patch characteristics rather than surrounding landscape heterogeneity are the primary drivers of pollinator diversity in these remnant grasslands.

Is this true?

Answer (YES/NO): YES